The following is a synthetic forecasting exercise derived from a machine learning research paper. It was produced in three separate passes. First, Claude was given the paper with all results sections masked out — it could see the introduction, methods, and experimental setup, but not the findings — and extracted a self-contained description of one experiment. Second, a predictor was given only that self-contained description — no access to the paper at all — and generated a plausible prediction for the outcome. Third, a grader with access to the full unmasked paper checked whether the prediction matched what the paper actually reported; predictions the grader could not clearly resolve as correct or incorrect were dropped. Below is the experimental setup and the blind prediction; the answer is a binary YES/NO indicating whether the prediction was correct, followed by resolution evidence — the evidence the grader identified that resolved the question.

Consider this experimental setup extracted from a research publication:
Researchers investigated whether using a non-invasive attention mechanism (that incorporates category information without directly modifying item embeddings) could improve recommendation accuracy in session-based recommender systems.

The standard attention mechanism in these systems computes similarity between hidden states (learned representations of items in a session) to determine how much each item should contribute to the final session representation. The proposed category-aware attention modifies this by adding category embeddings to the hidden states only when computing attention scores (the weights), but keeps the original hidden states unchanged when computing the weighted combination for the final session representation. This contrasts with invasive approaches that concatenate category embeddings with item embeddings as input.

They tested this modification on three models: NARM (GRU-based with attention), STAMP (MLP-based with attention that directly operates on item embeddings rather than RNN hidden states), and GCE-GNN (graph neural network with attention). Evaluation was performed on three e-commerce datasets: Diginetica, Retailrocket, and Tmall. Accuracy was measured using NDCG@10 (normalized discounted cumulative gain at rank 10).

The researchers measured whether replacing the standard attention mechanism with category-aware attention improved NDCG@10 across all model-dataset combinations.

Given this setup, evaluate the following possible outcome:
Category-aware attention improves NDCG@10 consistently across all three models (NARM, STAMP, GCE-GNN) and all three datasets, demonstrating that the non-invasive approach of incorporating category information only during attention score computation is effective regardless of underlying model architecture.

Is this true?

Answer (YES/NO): NO